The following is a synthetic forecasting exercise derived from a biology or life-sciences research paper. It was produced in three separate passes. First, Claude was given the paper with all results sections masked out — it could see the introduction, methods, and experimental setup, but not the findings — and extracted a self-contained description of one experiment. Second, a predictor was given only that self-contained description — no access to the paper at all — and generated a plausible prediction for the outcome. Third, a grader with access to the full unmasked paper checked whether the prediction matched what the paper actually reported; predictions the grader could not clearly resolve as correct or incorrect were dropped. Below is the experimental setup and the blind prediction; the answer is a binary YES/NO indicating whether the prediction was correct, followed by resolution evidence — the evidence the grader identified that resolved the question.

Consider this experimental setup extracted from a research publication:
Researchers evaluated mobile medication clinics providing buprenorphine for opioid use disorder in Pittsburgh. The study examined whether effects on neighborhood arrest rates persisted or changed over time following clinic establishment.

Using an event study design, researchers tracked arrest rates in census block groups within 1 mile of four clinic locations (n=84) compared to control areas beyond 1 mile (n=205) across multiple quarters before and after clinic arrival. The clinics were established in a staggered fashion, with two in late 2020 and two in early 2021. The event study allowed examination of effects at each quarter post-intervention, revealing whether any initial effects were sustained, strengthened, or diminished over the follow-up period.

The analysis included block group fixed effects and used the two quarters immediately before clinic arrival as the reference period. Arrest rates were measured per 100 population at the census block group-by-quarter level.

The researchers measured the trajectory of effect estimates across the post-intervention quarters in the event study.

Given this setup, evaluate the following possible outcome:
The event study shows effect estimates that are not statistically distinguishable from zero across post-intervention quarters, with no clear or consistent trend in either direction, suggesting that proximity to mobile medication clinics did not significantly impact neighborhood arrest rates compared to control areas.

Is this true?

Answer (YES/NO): NO